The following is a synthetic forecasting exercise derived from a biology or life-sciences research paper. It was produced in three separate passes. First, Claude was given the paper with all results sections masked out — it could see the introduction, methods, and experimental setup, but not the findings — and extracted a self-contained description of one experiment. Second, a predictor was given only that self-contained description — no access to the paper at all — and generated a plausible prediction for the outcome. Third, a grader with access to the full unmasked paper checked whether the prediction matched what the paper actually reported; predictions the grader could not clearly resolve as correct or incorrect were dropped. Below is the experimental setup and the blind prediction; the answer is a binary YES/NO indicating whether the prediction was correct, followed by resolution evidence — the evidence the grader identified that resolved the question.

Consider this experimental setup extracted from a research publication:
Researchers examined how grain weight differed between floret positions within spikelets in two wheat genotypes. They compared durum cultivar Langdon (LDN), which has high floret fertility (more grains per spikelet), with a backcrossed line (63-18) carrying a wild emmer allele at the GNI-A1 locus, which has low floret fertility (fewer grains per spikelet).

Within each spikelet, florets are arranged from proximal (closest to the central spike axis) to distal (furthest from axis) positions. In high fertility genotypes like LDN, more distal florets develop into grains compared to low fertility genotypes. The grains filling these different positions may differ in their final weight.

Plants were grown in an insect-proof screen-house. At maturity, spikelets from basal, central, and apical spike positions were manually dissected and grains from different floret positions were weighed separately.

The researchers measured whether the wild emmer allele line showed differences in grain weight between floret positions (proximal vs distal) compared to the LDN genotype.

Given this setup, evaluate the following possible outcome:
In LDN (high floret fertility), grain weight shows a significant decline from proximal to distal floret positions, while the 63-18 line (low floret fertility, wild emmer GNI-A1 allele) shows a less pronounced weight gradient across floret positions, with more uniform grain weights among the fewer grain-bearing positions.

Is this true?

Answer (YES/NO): NO